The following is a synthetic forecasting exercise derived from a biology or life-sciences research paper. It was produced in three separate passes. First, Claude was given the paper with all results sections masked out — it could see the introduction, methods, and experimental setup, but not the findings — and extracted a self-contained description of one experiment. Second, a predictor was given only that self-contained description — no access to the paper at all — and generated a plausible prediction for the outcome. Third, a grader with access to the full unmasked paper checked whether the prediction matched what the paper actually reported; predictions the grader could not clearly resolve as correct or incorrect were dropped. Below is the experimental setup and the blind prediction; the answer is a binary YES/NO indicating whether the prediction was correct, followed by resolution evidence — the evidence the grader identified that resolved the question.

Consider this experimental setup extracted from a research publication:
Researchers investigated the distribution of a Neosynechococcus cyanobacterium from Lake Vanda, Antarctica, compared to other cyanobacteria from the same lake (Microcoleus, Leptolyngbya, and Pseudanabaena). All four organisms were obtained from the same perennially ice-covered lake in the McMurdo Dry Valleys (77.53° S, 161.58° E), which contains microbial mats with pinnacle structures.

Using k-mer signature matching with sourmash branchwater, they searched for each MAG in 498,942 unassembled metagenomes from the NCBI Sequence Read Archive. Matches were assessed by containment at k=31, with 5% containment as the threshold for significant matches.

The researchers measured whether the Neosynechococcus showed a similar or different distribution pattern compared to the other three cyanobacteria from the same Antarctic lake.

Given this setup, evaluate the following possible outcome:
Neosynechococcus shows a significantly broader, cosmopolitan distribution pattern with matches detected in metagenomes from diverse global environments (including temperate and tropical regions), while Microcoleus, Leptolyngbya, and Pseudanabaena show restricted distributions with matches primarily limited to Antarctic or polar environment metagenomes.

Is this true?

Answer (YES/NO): NO